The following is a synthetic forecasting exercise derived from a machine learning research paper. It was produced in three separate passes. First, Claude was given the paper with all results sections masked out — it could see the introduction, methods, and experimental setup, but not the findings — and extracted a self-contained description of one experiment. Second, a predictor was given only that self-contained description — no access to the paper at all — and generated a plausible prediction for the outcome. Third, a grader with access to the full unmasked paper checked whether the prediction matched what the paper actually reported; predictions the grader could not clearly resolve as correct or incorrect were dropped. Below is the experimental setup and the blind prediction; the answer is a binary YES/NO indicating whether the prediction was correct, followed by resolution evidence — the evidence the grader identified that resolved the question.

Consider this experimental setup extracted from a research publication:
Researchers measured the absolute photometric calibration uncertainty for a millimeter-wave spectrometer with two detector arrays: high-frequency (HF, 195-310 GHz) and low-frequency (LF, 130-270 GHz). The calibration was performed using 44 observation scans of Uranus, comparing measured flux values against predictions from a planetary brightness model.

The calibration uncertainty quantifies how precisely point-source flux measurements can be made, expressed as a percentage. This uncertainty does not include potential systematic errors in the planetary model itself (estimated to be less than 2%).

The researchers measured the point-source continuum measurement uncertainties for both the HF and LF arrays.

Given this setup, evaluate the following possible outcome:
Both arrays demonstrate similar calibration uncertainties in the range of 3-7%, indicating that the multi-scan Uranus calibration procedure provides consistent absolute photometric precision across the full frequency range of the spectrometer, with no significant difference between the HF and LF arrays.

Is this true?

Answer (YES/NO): YES